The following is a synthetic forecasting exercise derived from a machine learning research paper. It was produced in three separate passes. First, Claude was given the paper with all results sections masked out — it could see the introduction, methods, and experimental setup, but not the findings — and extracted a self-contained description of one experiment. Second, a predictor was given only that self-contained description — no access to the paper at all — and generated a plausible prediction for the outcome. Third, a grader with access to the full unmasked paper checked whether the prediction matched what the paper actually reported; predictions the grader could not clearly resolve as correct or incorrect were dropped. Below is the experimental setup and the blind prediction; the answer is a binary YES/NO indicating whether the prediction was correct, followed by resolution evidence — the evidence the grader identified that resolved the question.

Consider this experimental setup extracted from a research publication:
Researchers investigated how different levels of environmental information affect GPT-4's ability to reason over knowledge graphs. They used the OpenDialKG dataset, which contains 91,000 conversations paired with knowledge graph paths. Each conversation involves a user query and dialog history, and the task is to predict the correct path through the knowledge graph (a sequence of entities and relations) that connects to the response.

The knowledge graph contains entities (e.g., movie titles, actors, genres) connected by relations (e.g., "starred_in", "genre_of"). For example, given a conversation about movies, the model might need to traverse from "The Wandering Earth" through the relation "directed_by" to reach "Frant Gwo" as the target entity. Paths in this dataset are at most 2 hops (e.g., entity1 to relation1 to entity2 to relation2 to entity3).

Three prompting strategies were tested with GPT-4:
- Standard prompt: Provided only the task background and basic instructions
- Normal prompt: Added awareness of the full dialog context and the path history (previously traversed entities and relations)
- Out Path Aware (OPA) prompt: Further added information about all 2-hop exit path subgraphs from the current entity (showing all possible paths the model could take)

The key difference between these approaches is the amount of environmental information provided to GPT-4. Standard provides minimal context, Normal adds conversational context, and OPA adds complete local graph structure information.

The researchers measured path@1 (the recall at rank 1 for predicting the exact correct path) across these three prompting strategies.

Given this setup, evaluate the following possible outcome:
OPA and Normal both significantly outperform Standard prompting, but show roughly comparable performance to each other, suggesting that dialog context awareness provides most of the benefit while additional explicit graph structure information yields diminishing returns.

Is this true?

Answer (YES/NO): NO